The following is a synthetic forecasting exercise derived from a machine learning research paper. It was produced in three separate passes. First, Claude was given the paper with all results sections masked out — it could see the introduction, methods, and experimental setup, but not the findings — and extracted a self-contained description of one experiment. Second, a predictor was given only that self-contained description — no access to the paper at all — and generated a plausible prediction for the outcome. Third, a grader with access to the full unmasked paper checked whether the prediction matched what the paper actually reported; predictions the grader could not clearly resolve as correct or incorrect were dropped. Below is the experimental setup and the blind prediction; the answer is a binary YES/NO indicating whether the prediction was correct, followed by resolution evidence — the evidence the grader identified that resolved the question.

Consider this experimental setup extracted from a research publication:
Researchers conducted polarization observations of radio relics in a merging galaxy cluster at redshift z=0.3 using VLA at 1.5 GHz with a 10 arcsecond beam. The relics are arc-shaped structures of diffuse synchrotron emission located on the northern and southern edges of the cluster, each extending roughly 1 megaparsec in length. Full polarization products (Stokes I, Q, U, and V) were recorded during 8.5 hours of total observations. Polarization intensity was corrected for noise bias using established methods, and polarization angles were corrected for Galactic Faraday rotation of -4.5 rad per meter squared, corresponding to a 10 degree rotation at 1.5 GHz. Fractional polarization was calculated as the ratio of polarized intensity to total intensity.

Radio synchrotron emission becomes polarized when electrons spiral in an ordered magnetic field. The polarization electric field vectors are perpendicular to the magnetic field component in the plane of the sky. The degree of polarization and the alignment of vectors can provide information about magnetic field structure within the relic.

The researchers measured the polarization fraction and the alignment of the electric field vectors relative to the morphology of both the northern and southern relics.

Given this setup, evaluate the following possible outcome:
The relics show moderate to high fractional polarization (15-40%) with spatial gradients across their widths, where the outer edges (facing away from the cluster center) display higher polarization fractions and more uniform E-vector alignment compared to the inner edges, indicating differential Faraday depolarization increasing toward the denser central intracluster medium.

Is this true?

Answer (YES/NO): NO